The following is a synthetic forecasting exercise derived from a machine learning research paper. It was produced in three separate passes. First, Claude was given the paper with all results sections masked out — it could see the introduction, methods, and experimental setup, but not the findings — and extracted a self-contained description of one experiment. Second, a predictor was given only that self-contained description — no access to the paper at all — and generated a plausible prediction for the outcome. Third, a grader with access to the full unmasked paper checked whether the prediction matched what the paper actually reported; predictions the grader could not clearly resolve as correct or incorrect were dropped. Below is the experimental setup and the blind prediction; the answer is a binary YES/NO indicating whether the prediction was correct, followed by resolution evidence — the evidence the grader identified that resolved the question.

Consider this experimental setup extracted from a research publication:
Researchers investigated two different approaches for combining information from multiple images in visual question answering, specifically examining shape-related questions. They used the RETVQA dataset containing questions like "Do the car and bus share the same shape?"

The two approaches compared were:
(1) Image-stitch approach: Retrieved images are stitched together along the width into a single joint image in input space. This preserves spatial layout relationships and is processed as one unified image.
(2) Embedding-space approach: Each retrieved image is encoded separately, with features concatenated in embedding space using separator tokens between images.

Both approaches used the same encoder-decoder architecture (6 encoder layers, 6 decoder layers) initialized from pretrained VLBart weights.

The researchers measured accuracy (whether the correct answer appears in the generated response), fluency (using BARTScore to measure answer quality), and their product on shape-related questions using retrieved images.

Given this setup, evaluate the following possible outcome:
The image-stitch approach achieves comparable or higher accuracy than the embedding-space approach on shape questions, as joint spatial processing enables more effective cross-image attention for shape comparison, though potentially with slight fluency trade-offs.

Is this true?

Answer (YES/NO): NO